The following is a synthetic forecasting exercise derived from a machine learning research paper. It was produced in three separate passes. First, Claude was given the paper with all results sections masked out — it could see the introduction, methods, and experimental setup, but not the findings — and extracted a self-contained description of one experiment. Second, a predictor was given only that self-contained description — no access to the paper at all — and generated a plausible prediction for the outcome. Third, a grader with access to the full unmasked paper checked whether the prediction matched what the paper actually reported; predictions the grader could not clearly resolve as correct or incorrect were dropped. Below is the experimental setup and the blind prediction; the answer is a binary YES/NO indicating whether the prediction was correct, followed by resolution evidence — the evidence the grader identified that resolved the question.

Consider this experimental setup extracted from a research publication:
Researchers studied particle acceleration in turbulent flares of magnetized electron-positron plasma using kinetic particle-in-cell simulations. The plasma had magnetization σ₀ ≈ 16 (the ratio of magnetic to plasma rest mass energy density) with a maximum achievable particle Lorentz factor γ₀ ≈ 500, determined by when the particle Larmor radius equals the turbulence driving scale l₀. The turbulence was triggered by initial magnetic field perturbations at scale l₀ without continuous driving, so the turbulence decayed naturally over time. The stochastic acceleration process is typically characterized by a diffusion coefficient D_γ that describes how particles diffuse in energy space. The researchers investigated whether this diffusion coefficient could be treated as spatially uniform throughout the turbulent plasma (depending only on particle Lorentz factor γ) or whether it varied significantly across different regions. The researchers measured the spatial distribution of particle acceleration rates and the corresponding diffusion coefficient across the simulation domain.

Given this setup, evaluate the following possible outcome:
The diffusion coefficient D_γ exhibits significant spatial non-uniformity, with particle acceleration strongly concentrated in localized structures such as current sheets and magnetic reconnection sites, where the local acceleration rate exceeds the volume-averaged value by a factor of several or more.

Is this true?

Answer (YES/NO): YES